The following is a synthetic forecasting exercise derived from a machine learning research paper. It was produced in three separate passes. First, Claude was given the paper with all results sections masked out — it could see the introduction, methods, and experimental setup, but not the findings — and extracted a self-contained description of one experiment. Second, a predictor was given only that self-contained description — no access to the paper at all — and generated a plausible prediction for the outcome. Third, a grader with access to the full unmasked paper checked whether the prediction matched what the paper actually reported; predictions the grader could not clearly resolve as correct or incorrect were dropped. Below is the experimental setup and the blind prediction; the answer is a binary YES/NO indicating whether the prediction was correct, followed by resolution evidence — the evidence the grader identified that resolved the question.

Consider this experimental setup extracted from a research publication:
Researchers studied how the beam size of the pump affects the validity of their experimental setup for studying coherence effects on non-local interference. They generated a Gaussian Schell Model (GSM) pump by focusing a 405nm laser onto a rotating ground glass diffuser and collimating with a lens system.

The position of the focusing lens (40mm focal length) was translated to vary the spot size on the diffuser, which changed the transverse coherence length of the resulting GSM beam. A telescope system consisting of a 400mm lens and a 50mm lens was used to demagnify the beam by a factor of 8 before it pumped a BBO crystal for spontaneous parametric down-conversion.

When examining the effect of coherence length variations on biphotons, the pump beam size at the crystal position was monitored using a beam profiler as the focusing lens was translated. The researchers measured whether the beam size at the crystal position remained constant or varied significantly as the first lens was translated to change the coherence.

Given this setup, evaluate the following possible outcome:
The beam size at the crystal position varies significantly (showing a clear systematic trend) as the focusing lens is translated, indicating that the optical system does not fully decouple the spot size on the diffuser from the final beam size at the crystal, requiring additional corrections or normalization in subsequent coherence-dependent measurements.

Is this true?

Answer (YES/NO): NO